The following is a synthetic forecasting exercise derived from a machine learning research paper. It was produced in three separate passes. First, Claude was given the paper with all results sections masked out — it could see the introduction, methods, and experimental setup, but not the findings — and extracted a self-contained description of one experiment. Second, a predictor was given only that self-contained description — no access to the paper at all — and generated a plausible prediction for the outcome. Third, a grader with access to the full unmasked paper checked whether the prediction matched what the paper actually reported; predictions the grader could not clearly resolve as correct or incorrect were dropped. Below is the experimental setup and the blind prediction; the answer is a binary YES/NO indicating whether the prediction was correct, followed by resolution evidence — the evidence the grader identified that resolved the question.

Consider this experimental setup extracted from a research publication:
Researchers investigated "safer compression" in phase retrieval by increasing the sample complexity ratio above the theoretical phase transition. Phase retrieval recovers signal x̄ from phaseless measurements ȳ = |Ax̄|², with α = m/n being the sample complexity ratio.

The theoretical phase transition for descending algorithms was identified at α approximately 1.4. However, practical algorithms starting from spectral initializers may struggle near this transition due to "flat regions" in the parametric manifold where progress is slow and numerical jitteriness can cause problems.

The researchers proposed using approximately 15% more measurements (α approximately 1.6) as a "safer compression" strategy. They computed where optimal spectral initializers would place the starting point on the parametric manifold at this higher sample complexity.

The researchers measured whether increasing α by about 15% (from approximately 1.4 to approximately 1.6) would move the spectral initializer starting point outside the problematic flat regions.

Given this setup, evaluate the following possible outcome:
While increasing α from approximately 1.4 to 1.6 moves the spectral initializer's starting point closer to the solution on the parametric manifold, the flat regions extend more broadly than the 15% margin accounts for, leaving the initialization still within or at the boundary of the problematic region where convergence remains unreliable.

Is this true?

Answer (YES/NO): NO